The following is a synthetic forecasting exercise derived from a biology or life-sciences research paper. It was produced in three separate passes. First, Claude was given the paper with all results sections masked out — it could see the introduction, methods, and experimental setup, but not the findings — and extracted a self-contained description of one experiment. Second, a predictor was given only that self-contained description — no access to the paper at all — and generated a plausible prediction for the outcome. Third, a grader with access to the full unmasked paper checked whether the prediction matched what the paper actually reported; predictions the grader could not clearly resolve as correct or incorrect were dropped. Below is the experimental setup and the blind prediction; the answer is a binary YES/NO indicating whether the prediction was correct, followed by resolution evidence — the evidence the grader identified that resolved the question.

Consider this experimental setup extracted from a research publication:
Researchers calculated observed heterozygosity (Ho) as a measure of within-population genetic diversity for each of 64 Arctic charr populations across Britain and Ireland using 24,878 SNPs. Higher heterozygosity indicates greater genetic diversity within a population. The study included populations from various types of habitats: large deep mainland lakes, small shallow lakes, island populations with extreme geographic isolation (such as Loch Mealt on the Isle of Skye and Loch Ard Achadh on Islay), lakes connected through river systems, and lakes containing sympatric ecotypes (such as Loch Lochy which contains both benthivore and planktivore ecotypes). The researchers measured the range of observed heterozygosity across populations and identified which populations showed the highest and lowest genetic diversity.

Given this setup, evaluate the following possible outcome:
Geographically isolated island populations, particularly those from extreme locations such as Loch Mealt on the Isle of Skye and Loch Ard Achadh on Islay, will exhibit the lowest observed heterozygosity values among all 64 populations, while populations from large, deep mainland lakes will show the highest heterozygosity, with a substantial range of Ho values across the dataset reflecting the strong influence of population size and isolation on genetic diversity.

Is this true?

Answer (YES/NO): NO